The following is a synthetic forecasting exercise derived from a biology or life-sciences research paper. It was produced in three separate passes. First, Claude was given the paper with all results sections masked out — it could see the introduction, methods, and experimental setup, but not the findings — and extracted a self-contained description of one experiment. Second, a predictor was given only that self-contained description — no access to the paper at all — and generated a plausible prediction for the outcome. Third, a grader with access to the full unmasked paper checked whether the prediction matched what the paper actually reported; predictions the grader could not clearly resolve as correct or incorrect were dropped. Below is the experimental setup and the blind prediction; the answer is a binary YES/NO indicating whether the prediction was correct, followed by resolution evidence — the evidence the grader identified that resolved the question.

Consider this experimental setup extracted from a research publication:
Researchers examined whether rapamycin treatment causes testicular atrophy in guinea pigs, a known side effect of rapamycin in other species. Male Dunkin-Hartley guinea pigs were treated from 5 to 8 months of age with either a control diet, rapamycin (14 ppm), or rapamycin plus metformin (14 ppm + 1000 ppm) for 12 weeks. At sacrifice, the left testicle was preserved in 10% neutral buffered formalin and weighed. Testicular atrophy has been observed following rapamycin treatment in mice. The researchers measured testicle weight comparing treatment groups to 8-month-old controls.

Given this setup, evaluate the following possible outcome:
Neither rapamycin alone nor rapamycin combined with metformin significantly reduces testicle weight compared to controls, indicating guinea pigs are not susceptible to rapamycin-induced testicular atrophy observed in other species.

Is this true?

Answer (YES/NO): NO